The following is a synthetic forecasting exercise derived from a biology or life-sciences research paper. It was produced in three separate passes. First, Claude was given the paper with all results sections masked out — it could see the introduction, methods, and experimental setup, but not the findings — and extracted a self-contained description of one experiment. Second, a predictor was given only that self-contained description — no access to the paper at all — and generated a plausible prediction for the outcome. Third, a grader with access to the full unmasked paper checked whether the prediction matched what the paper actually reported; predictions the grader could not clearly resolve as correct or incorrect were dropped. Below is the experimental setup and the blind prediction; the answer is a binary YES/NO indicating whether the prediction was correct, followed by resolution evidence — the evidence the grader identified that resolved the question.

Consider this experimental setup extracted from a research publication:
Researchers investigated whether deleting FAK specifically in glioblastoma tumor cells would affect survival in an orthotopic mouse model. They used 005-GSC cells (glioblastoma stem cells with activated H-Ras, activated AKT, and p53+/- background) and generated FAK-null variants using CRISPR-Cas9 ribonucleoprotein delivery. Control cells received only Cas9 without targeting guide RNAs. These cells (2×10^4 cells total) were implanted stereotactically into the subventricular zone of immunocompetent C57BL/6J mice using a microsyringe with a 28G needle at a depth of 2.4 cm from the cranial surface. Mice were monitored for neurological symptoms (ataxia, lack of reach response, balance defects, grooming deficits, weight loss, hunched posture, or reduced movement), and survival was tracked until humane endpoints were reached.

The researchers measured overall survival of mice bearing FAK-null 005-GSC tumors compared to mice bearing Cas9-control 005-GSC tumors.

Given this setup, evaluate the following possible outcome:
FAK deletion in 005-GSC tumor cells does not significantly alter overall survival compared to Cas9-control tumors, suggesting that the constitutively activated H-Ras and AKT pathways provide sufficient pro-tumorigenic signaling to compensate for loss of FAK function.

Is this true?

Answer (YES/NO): YES